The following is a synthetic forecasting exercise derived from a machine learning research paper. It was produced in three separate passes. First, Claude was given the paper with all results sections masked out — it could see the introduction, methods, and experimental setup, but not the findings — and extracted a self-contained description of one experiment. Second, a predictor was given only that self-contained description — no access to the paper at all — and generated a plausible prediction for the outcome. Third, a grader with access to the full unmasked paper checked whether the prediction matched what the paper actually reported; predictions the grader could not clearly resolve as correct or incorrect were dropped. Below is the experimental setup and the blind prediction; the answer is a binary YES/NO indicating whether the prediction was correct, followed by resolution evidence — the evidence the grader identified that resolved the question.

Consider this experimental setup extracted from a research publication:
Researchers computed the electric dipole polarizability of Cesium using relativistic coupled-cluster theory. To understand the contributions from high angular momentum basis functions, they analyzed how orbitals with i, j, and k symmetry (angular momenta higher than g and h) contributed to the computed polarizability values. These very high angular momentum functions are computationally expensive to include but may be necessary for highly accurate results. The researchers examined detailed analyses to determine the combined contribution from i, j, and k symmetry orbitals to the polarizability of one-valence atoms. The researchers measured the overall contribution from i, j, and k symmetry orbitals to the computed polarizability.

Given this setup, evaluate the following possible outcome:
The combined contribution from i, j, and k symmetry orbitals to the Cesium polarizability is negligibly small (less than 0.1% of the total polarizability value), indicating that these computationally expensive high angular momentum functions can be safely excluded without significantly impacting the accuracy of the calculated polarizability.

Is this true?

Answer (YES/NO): YES